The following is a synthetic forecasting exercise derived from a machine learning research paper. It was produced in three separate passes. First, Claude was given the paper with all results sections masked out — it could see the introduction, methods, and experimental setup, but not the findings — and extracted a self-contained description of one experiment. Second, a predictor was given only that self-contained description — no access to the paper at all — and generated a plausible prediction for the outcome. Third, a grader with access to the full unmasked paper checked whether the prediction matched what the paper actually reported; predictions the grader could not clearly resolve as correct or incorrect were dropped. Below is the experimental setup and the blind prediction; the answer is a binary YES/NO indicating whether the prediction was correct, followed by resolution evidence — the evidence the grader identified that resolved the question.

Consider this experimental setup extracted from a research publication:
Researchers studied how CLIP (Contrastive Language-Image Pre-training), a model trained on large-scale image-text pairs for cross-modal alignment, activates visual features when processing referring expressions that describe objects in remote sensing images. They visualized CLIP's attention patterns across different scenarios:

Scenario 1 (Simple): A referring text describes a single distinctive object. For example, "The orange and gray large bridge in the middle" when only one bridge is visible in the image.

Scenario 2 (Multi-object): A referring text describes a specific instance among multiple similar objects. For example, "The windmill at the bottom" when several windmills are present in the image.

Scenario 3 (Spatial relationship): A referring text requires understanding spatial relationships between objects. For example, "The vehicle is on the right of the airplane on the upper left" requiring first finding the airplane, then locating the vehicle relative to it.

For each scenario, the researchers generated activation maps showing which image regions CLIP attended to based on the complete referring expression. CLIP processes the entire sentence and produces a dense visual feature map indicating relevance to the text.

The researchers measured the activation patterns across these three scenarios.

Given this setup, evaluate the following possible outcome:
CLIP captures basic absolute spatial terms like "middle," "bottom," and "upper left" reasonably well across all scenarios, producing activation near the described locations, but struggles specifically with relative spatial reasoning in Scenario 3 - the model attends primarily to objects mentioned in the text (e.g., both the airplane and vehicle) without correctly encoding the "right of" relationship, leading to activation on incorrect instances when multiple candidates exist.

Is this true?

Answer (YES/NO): NO